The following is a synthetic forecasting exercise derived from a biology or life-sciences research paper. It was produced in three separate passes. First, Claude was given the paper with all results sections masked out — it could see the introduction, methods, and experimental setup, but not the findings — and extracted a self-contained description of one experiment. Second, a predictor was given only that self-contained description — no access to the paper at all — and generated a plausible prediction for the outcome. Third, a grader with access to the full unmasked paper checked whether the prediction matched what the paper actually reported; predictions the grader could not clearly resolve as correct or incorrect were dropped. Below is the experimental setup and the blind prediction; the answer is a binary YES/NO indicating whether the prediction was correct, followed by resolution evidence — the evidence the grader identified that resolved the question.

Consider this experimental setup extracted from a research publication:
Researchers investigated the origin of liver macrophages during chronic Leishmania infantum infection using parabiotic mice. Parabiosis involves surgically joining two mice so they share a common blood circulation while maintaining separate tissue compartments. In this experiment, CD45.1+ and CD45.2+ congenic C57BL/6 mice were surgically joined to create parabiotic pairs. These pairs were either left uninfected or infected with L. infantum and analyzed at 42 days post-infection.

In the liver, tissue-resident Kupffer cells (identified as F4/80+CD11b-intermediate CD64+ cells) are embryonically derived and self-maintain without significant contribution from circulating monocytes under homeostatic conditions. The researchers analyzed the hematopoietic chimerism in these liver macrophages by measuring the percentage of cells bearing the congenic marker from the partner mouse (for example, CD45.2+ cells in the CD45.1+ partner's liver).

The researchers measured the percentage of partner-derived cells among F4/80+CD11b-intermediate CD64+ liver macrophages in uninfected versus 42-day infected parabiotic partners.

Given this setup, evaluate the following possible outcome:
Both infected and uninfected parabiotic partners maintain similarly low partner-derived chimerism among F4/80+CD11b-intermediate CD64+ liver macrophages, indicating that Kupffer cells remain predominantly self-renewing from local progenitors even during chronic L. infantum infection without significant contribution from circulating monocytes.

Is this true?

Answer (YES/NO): NO